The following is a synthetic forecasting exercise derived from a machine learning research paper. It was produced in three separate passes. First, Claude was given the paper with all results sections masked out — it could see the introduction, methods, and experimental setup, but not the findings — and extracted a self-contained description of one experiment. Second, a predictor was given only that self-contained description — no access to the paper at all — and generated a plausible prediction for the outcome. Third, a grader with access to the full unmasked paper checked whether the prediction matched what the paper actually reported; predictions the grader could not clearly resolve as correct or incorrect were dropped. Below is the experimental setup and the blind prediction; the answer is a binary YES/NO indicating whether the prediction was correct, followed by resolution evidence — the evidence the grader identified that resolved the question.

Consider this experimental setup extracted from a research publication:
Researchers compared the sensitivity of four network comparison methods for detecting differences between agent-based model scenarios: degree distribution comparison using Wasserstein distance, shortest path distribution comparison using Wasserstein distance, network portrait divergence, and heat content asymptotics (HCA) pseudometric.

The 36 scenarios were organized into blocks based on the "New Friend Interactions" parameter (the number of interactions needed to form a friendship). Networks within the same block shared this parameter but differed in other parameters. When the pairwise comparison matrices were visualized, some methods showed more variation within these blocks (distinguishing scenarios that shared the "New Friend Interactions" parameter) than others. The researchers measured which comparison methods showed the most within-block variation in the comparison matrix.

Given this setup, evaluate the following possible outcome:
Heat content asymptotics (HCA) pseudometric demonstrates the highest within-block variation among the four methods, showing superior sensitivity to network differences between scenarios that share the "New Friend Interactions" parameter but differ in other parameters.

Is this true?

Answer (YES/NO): NO